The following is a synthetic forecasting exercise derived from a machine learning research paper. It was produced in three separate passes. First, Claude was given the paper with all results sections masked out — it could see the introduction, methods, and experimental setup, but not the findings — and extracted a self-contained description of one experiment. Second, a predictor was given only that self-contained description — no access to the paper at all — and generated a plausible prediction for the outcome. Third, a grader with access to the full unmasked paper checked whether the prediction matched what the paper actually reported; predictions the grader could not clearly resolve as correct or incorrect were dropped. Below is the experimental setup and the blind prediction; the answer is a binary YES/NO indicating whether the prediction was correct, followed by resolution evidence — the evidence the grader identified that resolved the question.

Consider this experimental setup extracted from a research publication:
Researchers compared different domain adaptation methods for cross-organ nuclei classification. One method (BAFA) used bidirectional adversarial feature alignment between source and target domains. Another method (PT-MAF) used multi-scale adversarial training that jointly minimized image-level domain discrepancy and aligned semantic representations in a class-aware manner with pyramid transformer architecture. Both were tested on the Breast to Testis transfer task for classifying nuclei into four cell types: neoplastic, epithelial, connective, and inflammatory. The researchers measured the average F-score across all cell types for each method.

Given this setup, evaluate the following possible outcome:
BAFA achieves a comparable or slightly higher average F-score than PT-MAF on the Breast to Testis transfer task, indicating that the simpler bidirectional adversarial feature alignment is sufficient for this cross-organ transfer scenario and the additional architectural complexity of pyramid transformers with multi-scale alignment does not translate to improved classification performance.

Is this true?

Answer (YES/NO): YES